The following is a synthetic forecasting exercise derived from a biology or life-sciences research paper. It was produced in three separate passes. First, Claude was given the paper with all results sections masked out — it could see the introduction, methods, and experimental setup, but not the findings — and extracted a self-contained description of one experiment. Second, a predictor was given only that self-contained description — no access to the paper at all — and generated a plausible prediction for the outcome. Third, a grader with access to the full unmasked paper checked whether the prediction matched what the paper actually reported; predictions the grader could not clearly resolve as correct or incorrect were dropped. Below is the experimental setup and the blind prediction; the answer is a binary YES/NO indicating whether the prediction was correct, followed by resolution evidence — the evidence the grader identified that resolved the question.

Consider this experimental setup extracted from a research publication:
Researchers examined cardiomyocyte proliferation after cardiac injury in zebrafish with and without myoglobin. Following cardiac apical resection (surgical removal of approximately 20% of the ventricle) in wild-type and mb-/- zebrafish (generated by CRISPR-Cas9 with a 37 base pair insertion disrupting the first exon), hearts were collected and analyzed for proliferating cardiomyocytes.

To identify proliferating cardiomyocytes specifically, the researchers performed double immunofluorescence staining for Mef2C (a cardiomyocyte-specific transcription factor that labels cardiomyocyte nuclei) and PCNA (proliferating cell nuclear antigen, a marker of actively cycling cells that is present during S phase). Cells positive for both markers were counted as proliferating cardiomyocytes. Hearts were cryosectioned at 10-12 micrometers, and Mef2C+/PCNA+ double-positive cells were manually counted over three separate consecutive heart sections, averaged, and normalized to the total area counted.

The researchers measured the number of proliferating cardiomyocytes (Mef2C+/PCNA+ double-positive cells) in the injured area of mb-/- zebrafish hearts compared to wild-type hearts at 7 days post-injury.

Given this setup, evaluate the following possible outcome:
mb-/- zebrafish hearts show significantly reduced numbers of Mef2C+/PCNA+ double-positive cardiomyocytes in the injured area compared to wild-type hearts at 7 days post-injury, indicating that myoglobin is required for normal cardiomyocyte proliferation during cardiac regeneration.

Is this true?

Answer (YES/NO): NO